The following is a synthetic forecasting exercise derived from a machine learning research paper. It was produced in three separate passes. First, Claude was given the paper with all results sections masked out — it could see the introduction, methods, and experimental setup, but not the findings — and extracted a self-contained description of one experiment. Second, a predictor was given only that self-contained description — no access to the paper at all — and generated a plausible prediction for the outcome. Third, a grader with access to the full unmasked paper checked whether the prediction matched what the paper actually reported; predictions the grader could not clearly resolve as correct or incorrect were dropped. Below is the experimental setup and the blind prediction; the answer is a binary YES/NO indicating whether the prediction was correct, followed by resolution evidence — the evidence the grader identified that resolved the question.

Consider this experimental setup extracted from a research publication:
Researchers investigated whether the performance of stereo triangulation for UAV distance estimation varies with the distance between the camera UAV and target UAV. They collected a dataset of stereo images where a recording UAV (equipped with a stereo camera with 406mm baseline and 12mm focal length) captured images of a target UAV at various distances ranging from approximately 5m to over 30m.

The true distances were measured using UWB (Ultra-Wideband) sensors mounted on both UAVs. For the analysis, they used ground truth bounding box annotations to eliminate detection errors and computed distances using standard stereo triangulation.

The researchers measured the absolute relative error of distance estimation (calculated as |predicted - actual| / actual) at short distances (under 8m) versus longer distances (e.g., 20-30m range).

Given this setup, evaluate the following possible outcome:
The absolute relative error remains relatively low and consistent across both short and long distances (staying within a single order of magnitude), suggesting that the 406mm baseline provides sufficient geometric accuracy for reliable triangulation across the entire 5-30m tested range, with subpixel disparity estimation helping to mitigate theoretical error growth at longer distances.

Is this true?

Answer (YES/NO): NO